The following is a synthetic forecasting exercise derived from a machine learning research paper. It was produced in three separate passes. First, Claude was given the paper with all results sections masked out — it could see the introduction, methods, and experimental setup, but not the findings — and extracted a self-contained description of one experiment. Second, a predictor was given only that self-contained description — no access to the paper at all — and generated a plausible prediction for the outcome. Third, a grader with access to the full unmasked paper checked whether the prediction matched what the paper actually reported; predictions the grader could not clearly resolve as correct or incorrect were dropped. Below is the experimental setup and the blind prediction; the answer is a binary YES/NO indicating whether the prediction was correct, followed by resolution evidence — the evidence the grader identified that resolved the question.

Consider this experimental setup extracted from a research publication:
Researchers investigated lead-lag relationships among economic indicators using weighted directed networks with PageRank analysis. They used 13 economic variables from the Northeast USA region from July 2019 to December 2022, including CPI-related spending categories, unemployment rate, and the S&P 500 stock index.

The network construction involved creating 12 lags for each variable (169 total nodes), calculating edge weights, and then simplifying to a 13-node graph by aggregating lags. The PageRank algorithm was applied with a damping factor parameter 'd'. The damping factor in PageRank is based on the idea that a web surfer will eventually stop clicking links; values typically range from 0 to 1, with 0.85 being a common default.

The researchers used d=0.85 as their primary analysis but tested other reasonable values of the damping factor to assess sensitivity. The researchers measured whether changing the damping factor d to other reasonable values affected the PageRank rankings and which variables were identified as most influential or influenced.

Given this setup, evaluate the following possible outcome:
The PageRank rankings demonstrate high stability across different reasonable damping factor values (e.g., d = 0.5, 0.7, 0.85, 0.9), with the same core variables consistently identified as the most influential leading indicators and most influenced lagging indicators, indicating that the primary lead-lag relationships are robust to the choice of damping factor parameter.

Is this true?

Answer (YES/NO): YES